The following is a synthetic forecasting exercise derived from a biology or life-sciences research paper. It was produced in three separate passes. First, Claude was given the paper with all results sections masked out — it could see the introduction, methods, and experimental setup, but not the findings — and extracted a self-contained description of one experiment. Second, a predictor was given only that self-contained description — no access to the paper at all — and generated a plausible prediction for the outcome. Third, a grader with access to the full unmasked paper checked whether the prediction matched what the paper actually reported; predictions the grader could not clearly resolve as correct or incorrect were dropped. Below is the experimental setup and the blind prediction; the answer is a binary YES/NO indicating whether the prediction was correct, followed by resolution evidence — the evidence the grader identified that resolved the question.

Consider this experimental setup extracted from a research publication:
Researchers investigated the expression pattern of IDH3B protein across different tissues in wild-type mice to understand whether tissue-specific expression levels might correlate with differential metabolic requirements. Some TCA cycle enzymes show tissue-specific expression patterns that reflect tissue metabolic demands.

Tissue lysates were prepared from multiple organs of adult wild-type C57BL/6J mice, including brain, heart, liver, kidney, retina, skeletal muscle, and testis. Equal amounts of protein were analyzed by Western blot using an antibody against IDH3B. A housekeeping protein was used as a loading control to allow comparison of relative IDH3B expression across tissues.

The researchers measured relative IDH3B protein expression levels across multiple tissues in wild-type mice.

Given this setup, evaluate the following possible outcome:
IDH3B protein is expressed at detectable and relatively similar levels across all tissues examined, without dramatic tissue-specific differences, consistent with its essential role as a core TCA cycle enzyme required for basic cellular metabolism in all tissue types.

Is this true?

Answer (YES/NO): NO